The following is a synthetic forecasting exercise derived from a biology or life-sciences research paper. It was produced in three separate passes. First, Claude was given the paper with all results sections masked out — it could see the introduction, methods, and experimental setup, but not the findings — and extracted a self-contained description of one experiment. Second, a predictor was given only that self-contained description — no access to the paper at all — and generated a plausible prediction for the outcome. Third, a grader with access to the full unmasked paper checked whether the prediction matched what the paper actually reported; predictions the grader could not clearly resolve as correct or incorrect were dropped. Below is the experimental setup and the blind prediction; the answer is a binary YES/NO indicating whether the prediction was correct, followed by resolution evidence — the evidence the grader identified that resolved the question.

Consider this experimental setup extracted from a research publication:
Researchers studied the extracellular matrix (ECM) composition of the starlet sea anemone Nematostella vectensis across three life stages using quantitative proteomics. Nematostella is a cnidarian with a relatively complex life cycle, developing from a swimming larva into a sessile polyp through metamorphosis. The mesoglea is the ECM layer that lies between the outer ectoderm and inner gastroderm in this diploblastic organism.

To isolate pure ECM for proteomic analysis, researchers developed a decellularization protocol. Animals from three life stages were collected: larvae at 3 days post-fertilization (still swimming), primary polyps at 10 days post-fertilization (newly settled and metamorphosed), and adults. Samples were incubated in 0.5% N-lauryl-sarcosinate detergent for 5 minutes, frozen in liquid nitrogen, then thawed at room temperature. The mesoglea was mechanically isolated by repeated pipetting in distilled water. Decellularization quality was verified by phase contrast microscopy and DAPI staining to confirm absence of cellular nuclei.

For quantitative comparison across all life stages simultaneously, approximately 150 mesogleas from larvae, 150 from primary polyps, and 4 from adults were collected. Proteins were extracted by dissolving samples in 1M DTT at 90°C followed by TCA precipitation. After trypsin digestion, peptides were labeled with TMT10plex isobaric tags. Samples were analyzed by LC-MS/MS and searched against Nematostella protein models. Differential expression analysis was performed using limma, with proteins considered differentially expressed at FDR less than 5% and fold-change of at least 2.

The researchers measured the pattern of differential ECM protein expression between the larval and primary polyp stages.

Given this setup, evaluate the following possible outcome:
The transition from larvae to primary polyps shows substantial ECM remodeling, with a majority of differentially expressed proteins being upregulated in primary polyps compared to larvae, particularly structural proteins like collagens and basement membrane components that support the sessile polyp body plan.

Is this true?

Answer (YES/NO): NO